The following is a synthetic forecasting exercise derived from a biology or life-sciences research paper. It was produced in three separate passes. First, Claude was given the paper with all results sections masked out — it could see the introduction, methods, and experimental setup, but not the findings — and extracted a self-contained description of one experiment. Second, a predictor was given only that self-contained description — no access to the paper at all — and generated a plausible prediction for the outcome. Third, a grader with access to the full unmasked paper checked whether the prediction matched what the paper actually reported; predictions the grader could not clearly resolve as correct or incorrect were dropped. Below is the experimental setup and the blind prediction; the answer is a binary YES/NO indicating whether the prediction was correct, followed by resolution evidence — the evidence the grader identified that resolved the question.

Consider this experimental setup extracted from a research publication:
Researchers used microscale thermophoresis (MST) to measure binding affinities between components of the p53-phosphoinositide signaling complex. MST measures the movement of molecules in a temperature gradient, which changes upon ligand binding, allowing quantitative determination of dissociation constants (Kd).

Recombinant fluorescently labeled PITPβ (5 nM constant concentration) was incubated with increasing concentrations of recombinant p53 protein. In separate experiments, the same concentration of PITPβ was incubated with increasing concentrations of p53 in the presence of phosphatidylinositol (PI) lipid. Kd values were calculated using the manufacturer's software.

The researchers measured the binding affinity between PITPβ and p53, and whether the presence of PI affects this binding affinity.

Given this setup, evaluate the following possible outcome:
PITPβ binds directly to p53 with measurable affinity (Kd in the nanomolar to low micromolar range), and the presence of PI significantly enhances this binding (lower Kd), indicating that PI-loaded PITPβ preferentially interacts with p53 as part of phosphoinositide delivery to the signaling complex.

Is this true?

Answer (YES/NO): YES